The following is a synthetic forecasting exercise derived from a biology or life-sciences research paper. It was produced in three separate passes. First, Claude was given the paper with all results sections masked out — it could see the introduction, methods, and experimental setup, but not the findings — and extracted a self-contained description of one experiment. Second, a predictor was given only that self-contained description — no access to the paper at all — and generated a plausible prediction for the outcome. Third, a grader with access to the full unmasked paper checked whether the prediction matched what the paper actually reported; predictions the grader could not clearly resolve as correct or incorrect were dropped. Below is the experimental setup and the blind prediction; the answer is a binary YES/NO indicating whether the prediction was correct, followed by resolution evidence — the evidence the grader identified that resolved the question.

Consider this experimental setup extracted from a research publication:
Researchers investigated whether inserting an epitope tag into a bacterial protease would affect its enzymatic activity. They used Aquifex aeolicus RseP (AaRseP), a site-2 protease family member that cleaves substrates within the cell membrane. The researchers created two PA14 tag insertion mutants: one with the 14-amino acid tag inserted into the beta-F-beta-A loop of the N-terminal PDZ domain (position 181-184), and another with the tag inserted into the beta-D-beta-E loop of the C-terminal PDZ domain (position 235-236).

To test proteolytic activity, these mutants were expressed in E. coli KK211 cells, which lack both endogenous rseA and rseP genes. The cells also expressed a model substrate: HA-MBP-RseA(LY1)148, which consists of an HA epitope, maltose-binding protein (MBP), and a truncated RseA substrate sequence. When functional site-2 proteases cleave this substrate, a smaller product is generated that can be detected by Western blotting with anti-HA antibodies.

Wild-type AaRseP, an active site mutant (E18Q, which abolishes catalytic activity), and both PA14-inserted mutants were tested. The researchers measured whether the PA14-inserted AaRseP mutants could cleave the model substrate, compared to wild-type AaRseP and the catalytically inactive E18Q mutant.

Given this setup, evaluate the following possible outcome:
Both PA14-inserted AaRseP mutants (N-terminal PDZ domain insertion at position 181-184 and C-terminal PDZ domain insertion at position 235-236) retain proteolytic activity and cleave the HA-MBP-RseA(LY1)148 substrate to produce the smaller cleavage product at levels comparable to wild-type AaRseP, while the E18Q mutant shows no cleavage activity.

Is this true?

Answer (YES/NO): YES